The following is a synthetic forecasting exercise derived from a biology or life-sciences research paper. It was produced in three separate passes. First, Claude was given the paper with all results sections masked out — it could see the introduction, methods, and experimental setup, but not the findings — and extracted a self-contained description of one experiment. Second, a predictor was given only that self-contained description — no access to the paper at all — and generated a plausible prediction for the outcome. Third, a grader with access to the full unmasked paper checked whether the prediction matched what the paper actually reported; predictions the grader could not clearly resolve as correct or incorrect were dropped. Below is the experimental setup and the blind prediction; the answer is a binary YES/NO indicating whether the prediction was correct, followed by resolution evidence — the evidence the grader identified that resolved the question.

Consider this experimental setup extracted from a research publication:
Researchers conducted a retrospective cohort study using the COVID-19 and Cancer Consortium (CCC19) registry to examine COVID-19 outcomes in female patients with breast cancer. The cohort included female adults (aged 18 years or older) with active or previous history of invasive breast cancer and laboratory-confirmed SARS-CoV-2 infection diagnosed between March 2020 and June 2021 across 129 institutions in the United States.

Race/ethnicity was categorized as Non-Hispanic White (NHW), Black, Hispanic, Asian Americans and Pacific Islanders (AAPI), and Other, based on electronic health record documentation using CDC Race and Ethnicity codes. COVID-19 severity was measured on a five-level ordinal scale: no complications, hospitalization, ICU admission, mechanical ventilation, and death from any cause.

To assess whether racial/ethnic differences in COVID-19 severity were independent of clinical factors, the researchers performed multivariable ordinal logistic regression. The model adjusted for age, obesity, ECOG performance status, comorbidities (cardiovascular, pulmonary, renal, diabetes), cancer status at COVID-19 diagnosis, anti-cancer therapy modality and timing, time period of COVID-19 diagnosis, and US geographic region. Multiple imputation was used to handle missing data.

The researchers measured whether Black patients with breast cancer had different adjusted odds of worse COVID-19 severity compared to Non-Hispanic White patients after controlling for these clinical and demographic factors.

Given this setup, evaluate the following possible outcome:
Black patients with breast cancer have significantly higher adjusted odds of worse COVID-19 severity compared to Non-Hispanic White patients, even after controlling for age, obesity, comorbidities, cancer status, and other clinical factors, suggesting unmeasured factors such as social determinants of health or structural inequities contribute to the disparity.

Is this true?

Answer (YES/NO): YES